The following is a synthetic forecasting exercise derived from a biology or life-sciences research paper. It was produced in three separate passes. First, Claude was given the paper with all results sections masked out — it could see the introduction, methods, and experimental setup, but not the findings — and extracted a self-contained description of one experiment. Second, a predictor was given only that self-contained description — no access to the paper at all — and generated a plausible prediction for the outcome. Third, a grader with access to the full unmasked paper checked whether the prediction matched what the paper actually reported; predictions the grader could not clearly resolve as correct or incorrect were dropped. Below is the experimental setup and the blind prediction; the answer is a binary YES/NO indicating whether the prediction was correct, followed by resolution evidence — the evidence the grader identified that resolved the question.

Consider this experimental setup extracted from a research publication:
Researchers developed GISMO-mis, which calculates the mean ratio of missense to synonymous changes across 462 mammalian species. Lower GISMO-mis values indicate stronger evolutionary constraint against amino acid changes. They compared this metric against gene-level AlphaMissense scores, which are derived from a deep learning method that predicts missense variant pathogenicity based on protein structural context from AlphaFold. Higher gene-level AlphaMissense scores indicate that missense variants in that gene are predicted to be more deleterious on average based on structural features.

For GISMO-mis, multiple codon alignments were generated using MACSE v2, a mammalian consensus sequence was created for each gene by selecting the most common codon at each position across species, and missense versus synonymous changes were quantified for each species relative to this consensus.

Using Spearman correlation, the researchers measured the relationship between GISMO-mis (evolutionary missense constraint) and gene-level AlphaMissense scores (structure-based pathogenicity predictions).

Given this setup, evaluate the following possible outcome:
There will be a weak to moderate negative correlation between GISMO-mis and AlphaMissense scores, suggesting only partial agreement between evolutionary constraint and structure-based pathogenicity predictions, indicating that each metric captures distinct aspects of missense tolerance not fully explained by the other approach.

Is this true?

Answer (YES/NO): NO